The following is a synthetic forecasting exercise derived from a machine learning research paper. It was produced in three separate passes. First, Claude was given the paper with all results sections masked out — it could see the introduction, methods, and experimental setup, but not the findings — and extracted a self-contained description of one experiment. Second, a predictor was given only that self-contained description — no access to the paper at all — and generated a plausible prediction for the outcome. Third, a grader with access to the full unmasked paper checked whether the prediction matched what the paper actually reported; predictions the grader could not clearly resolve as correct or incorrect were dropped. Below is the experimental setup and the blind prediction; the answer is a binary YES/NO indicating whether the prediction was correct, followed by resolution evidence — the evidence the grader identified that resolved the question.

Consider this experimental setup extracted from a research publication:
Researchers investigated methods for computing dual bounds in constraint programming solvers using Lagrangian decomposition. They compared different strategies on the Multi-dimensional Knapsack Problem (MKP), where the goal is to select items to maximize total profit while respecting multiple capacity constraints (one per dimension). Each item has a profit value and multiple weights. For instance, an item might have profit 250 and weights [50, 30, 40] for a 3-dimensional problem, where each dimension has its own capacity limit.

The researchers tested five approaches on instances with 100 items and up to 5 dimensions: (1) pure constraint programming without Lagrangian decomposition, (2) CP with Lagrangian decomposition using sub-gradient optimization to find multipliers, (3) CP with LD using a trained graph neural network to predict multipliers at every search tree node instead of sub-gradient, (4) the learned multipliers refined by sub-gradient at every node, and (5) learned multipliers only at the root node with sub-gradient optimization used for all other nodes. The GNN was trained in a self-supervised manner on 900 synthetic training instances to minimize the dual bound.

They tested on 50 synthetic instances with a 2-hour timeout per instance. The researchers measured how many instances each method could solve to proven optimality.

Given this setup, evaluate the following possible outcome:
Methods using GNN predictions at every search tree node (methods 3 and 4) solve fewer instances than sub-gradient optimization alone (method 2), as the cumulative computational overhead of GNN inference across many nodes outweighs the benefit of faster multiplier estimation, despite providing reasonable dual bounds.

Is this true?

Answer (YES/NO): YES